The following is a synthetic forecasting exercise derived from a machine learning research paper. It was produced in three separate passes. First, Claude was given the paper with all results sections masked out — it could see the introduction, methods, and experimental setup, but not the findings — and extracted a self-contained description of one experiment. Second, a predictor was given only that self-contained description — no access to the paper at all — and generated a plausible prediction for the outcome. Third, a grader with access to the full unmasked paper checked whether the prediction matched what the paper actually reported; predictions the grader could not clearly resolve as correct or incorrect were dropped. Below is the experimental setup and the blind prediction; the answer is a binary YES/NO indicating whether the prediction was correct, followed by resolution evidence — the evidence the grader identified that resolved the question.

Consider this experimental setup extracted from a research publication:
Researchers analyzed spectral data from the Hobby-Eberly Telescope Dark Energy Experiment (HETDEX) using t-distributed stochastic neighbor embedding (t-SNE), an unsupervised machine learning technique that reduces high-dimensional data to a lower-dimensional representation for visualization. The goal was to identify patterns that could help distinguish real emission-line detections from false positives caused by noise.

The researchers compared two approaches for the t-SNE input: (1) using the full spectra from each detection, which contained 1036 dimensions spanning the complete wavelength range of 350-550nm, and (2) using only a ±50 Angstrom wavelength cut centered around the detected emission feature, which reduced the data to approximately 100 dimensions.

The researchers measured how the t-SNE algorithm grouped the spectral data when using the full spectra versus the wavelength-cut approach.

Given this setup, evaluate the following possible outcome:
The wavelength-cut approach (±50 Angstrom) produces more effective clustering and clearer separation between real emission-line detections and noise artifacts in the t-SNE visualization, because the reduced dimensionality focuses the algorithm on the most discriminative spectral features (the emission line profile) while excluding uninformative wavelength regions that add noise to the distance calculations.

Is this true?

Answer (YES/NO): YES